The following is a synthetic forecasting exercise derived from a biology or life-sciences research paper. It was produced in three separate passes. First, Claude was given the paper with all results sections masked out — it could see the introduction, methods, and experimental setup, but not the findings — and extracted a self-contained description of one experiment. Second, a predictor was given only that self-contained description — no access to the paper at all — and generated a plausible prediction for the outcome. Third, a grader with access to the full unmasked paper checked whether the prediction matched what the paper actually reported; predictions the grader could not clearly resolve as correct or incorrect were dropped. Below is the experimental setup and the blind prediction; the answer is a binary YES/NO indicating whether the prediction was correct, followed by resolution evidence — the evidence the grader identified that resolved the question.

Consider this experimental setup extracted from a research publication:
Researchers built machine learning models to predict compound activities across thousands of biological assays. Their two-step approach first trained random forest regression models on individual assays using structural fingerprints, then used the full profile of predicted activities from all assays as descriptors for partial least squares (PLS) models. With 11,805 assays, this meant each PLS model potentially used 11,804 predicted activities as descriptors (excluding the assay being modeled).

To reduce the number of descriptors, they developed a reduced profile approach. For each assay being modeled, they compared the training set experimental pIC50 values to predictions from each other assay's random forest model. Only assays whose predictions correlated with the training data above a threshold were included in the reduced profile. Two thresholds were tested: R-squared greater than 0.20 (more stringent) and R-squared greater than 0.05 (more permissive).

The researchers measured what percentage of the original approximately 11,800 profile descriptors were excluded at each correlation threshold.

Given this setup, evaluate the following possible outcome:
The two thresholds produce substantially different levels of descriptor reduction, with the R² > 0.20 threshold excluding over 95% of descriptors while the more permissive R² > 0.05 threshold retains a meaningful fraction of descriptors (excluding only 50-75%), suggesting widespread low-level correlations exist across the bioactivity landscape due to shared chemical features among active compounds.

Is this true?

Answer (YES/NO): NO